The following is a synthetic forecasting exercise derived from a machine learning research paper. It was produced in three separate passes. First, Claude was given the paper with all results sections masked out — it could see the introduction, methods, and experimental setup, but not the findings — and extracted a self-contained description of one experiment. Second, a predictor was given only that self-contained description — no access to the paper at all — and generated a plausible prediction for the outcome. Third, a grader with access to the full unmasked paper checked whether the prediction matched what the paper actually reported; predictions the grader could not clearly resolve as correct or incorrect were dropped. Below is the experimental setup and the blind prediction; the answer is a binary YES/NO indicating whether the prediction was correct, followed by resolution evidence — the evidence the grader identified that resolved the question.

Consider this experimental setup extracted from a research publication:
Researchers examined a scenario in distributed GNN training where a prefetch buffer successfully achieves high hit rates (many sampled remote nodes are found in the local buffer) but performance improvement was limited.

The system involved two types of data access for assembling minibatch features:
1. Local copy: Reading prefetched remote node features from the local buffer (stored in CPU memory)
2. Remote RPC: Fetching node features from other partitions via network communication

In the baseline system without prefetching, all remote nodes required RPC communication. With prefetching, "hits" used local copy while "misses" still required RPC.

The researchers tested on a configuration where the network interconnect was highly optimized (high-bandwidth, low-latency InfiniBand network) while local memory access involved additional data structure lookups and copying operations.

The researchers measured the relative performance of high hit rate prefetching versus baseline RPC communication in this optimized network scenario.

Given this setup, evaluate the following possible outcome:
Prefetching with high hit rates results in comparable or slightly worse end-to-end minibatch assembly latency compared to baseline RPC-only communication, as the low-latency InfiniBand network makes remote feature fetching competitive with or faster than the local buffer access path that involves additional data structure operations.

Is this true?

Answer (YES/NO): YES